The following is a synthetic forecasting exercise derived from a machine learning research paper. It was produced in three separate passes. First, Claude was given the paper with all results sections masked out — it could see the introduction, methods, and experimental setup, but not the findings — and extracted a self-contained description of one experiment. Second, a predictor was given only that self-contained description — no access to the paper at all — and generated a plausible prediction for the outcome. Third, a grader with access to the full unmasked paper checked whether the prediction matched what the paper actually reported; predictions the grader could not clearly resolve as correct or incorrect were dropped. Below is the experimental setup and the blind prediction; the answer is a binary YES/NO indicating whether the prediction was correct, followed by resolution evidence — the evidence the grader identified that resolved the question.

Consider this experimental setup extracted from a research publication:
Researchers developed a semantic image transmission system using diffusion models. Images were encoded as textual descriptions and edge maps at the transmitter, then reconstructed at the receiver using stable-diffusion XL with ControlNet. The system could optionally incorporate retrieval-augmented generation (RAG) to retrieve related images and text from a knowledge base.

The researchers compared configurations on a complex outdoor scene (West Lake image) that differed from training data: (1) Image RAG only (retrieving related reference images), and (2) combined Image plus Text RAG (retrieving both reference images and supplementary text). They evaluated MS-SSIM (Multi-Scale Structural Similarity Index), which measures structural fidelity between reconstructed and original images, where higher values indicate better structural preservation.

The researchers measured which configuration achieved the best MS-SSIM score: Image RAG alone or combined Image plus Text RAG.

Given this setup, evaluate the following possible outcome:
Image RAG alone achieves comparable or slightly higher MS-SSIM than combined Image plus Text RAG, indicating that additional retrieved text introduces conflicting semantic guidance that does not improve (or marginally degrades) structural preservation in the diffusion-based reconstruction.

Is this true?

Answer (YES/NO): YES